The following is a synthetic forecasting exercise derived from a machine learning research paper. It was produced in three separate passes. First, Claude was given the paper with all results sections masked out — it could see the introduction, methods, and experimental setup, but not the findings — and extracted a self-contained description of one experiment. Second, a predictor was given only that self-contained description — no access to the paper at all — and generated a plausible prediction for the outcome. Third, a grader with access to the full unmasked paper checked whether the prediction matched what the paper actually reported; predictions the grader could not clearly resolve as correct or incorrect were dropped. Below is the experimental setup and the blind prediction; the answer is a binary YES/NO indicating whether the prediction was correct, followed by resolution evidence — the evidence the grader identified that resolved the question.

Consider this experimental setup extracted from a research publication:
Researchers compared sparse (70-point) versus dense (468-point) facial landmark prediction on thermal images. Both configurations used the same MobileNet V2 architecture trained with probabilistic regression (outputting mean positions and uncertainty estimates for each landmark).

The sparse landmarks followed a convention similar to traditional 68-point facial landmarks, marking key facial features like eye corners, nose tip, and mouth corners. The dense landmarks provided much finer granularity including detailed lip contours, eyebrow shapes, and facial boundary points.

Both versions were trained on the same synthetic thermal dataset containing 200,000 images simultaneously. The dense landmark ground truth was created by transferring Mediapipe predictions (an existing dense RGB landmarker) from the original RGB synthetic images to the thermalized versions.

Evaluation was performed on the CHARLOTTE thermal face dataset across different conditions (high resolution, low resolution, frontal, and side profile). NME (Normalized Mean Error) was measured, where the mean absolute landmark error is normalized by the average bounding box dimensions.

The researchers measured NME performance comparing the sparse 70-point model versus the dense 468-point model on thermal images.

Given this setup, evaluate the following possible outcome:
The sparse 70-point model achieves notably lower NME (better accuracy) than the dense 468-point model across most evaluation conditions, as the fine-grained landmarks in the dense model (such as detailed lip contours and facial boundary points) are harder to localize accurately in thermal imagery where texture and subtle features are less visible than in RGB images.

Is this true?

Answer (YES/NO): NO